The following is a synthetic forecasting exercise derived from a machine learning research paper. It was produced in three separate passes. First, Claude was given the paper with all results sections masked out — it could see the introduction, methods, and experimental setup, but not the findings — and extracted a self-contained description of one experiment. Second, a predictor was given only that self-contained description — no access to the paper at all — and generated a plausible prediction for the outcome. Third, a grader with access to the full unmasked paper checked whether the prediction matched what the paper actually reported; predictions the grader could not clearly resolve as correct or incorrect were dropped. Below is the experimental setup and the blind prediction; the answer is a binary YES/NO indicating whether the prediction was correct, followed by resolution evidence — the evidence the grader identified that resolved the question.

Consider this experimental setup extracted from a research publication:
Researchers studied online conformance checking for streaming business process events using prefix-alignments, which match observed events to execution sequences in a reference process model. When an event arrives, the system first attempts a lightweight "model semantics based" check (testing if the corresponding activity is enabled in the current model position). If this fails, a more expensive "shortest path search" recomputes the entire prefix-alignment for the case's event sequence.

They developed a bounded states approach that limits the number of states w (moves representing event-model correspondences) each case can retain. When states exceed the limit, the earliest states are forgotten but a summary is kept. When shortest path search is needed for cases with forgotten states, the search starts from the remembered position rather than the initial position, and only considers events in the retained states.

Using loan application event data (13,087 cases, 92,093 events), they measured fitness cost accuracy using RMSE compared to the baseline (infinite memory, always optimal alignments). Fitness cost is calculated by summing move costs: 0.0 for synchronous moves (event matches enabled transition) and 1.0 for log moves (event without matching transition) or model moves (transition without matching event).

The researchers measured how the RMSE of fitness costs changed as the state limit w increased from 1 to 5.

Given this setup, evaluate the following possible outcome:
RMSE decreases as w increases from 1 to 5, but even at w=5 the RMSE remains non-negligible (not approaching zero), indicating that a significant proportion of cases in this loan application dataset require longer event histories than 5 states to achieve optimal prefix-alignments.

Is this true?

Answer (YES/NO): NO